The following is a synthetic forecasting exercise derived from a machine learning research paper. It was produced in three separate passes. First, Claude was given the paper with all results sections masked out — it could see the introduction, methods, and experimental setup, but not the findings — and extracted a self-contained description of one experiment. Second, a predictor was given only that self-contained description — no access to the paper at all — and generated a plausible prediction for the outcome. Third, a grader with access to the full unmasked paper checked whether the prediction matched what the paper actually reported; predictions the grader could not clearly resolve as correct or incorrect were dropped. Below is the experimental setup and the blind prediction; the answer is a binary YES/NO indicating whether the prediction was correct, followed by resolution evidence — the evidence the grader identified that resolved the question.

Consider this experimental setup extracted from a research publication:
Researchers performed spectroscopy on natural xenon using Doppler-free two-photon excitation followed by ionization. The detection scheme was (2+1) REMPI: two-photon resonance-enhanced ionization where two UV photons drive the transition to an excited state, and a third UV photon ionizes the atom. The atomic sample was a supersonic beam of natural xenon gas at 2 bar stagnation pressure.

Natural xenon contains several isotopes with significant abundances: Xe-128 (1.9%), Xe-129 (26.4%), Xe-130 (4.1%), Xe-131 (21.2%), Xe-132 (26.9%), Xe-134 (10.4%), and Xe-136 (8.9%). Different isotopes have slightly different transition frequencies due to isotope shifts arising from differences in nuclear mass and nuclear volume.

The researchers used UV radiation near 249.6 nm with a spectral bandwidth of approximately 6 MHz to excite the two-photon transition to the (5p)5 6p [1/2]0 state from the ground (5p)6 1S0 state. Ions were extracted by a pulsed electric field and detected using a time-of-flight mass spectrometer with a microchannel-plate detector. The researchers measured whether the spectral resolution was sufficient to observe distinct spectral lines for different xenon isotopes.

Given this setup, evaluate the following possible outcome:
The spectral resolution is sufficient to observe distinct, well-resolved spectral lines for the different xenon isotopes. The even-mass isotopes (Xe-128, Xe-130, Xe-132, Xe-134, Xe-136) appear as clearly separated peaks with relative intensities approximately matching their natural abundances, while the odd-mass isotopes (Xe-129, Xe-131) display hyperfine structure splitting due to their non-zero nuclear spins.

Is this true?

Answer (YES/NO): NO